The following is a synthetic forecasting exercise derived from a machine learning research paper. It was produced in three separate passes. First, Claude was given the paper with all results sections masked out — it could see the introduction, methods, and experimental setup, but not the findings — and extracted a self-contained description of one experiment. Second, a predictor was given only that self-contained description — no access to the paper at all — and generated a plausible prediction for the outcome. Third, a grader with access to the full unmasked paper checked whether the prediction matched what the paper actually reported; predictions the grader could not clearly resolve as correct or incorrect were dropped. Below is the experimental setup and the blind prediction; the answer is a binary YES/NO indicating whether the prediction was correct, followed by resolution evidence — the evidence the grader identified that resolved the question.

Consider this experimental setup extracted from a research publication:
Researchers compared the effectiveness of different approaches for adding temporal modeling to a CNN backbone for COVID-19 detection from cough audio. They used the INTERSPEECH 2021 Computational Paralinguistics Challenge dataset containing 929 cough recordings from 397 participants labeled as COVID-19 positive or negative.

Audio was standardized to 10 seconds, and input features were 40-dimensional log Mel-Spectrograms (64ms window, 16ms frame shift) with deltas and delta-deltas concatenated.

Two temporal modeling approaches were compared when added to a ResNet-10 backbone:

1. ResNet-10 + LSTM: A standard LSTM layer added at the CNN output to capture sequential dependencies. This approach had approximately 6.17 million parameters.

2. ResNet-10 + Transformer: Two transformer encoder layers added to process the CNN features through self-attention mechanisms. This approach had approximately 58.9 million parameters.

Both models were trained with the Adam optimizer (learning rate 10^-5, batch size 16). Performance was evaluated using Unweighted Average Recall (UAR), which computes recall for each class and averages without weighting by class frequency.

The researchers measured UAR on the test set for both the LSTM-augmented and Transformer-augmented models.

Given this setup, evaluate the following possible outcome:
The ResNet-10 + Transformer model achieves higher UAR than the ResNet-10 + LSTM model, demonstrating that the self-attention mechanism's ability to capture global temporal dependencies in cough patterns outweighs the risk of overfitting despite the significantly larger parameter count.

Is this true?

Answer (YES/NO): YES